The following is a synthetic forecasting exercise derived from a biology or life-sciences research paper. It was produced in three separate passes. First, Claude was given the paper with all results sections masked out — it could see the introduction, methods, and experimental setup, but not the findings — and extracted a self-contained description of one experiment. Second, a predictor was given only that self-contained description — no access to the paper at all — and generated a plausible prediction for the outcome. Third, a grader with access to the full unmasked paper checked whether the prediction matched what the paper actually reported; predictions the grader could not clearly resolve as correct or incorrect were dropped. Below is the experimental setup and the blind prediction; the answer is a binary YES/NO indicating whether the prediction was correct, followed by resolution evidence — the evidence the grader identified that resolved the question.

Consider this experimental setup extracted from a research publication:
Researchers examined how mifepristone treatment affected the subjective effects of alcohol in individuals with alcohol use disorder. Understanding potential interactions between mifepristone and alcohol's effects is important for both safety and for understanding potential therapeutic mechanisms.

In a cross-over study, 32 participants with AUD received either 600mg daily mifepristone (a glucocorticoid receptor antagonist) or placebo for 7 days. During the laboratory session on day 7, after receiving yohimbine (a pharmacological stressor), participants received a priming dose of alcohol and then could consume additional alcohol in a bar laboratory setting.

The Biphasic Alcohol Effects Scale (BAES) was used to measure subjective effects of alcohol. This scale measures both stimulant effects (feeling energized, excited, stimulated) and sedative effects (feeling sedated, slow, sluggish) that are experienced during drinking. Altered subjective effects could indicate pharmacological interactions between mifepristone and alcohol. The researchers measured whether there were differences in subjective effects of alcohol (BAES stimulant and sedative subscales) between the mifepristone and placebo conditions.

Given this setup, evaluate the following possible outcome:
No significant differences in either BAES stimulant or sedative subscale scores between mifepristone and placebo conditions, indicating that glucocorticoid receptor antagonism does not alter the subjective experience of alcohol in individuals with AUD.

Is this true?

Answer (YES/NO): YES